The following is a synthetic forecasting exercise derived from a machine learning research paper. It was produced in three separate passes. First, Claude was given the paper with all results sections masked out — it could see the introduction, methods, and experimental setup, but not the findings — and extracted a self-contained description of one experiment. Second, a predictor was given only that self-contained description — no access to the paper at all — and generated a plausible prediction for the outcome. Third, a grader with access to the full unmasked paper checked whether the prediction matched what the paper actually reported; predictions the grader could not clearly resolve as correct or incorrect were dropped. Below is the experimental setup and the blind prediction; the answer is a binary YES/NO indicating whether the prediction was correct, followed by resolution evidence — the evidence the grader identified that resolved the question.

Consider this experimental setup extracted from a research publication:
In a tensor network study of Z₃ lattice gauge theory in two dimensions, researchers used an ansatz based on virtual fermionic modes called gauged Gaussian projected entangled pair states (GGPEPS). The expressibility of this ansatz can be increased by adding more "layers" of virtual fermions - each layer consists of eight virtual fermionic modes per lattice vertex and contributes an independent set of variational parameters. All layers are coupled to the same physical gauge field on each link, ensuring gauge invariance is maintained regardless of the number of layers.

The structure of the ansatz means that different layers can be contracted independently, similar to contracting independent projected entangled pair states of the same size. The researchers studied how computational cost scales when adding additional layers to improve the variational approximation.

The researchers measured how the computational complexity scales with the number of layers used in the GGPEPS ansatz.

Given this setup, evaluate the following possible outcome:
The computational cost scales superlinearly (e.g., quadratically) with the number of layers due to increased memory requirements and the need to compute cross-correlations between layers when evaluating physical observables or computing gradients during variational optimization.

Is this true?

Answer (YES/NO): NO